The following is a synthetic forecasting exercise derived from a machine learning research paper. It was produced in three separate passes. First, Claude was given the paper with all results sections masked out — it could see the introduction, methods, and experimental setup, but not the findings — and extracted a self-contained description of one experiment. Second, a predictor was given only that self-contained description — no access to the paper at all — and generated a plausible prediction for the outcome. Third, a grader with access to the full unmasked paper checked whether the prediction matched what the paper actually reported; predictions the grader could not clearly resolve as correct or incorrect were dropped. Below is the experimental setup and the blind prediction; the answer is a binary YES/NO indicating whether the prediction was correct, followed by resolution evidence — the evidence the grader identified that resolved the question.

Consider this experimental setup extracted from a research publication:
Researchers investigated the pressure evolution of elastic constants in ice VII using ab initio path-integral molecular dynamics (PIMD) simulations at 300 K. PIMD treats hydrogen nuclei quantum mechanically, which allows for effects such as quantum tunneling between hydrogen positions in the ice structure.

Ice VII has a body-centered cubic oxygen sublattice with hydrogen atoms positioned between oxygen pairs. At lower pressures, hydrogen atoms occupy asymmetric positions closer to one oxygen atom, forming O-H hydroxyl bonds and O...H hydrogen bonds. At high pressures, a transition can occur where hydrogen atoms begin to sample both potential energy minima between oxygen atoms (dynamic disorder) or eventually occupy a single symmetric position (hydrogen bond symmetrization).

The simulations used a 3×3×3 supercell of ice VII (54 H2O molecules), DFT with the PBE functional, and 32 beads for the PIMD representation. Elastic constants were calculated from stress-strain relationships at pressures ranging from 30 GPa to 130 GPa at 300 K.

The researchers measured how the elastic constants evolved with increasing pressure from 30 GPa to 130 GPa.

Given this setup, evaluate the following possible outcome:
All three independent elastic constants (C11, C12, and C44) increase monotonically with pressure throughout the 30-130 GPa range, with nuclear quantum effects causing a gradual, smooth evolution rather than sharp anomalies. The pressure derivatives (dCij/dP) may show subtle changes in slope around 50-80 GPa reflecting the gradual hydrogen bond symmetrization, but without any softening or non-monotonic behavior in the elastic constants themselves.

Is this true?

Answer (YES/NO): NO